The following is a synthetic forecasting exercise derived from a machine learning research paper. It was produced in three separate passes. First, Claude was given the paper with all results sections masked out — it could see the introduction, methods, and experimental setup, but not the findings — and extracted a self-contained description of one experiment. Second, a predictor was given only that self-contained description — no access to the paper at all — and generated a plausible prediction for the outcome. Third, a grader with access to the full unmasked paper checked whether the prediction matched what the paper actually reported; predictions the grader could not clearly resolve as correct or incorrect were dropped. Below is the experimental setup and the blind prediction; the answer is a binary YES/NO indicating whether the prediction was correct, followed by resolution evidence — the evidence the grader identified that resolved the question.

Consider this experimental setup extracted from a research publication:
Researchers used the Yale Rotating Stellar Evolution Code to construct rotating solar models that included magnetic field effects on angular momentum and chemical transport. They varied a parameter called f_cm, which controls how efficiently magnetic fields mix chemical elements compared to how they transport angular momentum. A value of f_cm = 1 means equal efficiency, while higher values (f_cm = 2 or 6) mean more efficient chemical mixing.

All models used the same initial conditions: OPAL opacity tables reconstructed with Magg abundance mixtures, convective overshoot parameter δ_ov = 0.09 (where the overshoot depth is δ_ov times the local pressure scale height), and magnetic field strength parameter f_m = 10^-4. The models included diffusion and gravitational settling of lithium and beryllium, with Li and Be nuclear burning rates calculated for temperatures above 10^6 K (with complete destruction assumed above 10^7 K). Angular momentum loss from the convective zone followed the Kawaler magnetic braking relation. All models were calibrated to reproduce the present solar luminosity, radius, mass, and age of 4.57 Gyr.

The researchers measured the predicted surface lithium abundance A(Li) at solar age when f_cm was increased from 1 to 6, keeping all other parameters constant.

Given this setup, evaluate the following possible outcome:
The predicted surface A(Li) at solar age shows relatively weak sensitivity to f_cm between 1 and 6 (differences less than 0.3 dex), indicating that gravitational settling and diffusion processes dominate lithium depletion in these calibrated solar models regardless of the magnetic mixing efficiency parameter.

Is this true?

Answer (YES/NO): NO